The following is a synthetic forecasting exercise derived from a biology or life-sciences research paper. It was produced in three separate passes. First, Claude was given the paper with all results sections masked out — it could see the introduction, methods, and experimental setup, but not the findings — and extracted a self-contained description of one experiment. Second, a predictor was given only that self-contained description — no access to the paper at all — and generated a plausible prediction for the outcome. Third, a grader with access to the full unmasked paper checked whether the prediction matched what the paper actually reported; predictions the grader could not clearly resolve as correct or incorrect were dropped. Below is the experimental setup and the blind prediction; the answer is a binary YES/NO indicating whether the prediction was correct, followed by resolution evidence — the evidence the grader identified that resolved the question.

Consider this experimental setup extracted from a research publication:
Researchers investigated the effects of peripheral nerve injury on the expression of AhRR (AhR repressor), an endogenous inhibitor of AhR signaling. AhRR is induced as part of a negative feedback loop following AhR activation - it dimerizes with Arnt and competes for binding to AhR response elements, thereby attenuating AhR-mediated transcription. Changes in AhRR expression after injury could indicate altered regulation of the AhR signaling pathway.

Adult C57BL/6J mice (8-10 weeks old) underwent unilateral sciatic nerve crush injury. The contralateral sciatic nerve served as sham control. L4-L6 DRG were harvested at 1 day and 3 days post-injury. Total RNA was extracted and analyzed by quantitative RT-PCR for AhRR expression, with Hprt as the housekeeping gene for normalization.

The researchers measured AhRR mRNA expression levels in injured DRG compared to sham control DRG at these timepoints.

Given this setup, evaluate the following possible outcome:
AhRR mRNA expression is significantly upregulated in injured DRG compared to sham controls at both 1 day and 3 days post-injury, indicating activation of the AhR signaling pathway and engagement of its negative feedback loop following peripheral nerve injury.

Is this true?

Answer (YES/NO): NO